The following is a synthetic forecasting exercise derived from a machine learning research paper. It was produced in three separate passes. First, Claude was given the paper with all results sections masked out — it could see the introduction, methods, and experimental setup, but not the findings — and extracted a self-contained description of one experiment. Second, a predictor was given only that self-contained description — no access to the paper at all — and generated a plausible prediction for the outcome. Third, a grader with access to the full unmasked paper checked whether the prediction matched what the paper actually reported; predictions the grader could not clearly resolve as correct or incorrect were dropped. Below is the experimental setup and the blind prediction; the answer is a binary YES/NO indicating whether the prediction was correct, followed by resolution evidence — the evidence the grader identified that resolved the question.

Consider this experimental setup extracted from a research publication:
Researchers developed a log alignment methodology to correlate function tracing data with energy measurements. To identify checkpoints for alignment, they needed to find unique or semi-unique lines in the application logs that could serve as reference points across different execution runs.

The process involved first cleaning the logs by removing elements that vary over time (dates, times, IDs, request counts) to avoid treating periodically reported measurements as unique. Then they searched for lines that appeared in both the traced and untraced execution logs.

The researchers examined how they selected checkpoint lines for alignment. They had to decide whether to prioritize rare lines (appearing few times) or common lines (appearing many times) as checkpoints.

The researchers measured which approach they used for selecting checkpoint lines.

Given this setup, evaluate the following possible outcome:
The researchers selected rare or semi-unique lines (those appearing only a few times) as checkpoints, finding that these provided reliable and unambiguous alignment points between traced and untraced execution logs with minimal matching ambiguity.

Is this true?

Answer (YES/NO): NO